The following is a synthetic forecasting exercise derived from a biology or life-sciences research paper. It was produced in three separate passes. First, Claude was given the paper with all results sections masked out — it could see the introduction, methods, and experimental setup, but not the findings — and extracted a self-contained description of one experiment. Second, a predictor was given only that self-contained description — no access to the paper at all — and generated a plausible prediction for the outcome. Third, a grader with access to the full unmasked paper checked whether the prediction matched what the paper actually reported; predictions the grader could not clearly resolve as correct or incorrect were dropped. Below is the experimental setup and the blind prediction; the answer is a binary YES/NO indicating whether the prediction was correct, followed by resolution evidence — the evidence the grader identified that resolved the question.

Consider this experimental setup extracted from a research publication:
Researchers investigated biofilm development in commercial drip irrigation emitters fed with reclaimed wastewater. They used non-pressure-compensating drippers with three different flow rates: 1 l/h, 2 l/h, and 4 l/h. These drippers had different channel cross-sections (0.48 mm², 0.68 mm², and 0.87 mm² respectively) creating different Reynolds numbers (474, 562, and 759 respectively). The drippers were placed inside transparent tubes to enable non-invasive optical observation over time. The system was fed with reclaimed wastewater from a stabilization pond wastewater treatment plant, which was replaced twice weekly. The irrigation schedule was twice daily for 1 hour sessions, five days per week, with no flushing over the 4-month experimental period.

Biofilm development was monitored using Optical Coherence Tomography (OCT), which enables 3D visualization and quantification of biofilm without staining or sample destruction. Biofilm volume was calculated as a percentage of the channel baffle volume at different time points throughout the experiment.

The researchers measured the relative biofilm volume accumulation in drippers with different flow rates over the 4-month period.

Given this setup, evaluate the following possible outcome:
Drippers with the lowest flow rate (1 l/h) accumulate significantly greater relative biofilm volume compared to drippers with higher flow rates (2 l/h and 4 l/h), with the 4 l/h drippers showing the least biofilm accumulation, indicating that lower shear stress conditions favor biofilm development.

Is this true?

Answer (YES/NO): YES